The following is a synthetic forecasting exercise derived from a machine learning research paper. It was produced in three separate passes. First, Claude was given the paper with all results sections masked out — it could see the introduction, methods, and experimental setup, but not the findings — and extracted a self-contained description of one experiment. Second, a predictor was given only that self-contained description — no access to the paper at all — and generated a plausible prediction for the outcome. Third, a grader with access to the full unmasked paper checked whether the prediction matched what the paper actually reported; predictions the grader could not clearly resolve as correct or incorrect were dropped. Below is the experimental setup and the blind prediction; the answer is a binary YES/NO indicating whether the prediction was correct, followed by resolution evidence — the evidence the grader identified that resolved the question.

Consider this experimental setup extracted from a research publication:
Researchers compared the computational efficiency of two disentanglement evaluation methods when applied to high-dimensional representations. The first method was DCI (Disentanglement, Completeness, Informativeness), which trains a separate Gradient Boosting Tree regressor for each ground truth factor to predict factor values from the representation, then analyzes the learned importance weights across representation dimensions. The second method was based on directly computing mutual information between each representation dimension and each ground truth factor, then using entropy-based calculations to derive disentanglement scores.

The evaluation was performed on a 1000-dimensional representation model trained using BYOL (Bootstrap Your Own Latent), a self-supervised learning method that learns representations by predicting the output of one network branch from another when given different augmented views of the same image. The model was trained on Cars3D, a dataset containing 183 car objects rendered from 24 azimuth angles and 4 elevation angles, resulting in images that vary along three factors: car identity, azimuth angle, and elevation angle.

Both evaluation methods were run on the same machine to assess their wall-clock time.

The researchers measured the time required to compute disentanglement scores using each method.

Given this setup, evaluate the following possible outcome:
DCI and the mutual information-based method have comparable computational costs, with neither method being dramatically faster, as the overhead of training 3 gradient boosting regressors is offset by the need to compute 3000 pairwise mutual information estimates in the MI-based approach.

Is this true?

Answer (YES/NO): NO